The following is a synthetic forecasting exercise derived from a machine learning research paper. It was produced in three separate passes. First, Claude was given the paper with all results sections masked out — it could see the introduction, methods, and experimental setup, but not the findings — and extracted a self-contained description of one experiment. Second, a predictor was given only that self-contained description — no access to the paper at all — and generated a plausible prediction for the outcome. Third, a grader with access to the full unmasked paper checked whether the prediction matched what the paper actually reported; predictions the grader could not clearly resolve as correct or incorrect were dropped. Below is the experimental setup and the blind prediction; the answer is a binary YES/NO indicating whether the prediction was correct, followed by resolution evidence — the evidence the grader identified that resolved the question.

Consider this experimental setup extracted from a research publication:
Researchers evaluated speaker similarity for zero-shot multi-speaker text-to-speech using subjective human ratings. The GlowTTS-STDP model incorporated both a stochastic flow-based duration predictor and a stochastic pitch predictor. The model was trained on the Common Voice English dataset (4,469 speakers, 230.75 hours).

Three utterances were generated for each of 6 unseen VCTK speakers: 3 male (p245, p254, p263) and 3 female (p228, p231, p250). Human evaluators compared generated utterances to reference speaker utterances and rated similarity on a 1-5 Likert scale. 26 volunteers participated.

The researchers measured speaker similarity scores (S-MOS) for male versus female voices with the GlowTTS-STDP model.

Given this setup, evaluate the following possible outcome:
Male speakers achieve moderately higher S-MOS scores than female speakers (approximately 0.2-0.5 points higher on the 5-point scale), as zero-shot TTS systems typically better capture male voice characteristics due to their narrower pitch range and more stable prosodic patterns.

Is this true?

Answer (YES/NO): NO